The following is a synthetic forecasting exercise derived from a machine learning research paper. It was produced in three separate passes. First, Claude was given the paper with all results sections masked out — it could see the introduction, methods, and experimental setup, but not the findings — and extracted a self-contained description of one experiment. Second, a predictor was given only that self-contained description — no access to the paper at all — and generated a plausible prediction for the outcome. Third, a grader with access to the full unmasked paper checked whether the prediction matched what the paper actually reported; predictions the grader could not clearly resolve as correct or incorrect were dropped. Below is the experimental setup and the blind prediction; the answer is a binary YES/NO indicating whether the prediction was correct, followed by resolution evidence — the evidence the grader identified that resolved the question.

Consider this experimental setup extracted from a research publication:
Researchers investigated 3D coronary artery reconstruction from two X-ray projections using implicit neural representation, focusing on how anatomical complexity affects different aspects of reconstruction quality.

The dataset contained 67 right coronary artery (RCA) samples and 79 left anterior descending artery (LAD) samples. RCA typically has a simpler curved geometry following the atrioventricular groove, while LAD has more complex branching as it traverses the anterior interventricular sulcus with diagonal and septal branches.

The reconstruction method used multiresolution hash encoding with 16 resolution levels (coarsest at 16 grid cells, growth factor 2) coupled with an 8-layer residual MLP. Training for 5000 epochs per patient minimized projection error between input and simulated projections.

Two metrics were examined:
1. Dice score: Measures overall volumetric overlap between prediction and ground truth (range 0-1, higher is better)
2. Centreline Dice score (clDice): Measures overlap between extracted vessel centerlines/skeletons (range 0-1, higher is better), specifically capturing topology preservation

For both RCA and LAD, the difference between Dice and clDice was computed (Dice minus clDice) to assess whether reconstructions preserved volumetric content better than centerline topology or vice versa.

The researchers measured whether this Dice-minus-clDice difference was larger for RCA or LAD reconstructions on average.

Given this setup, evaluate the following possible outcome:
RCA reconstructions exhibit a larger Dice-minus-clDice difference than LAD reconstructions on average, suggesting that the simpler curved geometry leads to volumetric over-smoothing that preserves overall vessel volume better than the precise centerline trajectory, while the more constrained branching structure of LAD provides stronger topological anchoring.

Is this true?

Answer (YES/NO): YES